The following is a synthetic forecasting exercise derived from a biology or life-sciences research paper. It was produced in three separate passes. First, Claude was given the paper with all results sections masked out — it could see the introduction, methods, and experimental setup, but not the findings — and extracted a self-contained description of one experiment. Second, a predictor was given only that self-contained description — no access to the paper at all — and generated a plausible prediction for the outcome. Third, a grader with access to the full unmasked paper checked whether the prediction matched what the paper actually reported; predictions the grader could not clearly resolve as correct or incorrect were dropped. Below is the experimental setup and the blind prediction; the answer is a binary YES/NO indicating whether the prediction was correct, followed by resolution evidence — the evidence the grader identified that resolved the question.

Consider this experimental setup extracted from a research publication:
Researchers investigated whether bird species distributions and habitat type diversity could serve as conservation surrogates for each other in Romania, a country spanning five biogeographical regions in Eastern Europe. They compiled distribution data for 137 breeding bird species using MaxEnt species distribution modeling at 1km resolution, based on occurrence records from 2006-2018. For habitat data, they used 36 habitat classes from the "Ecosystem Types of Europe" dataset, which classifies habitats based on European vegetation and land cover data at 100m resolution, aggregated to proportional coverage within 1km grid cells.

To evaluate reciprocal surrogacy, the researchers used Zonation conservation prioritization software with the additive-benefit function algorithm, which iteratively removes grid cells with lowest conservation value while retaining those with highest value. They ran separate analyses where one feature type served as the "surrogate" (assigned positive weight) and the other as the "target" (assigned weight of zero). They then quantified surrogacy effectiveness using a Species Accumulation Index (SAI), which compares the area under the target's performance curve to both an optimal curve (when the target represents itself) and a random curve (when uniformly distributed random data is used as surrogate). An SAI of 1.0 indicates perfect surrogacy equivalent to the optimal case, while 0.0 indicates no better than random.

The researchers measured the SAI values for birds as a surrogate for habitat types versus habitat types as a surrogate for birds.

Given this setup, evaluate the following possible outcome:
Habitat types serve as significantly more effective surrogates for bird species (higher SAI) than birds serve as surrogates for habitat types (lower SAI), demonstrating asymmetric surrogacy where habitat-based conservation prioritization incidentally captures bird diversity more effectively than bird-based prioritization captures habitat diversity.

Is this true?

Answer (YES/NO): NO